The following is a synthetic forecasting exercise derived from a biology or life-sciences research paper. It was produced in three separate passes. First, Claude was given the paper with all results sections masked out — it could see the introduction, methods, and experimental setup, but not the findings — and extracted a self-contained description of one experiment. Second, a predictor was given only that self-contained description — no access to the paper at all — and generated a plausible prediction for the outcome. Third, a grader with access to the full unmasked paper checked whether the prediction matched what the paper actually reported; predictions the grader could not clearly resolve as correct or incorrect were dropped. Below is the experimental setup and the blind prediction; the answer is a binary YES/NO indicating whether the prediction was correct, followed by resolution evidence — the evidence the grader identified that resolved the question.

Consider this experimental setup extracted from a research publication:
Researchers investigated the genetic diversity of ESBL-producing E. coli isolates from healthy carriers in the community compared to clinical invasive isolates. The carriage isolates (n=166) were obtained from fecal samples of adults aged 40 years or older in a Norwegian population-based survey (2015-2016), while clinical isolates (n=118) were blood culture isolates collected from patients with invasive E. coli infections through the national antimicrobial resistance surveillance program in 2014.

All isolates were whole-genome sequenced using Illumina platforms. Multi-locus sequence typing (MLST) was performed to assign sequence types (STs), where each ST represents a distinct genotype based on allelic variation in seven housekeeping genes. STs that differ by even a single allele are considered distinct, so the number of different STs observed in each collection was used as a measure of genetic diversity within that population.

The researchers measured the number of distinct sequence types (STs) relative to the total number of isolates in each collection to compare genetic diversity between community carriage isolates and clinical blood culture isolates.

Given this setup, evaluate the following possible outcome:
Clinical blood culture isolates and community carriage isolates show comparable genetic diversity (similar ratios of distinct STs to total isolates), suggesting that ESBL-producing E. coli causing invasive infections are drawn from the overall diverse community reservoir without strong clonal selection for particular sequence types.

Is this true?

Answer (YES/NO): NO